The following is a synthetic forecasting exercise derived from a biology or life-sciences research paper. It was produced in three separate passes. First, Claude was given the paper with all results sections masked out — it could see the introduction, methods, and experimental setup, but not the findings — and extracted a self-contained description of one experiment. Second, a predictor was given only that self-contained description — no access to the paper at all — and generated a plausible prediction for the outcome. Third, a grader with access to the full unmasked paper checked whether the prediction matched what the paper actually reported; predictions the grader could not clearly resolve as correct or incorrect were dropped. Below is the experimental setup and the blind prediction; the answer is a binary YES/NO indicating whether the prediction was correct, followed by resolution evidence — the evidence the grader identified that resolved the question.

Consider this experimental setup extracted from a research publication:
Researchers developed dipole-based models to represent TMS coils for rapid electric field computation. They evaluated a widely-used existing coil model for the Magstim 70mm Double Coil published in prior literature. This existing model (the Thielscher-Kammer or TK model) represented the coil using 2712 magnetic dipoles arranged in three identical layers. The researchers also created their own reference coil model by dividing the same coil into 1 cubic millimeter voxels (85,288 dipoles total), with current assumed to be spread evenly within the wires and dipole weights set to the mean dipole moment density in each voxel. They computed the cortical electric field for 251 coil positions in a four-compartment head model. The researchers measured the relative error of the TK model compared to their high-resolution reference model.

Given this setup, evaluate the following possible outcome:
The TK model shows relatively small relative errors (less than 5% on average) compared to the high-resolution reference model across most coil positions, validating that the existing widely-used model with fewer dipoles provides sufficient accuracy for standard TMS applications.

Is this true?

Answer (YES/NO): NO